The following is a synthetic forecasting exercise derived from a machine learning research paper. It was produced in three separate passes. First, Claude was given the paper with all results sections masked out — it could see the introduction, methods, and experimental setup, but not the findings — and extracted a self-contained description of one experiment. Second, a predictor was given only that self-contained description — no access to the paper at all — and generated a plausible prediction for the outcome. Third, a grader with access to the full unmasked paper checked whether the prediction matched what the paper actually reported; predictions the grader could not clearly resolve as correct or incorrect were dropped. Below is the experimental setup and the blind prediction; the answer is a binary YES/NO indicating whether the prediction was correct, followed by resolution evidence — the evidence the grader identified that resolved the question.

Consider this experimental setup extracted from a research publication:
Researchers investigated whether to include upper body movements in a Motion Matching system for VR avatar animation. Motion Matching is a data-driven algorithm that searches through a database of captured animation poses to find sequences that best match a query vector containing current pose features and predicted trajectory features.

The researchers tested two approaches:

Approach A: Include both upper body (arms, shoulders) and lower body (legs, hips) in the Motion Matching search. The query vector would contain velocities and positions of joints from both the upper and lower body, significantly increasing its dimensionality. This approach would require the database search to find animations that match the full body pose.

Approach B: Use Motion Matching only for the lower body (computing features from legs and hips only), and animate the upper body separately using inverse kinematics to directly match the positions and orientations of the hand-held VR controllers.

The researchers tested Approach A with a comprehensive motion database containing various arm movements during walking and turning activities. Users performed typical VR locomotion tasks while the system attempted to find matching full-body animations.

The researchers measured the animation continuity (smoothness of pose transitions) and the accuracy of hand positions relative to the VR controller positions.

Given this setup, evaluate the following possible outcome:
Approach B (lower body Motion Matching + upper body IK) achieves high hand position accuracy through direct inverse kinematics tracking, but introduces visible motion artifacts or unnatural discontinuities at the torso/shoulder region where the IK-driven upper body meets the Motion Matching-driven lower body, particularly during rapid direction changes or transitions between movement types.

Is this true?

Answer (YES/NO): NO